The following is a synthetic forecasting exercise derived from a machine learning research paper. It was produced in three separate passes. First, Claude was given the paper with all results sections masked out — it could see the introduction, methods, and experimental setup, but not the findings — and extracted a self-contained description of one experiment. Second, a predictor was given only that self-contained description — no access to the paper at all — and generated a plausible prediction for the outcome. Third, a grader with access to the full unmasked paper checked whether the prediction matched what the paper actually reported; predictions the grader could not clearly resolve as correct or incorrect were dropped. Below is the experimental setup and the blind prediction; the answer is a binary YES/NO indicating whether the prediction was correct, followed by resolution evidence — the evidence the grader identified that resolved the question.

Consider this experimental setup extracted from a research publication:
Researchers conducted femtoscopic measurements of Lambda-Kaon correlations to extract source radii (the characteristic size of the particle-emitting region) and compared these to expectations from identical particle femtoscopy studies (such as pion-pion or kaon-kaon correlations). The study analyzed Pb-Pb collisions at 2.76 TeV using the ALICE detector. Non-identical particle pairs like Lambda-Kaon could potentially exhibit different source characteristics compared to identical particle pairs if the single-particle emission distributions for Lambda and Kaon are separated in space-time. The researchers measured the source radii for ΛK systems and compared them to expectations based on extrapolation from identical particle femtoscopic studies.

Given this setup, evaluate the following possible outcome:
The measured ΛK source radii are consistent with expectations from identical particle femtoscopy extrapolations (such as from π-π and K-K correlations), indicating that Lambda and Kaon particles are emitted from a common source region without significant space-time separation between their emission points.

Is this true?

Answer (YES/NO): NO